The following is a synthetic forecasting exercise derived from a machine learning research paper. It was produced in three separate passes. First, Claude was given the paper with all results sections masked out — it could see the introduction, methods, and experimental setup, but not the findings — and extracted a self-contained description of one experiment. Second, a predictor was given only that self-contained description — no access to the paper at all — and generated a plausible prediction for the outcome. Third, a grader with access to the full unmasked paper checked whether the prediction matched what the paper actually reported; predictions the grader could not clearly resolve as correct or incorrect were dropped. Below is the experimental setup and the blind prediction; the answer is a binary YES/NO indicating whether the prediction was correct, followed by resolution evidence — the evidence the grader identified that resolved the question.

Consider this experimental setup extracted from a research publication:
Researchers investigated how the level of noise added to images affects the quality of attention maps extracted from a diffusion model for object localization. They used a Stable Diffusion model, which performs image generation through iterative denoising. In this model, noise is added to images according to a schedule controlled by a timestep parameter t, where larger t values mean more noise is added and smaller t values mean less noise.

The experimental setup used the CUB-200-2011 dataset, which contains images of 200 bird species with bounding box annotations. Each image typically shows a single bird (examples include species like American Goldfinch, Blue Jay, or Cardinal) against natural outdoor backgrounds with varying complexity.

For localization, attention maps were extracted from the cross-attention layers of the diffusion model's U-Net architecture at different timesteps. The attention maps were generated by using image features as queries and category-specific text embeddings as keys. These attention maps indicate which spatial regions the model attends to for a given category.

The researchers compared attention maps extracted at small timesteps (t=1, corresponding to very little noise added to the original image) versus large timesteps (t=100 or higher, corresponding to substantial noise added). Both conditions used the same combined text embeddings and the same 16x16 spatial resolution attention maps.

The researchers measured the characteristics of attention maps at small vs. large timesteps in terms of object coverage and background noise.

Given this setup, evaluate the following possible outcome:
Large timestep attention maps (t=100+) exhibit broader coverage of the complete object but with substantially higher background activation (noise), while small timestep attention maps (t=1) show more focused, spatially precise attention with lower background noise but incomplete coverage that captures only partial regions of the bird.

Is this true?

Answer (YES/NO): YES